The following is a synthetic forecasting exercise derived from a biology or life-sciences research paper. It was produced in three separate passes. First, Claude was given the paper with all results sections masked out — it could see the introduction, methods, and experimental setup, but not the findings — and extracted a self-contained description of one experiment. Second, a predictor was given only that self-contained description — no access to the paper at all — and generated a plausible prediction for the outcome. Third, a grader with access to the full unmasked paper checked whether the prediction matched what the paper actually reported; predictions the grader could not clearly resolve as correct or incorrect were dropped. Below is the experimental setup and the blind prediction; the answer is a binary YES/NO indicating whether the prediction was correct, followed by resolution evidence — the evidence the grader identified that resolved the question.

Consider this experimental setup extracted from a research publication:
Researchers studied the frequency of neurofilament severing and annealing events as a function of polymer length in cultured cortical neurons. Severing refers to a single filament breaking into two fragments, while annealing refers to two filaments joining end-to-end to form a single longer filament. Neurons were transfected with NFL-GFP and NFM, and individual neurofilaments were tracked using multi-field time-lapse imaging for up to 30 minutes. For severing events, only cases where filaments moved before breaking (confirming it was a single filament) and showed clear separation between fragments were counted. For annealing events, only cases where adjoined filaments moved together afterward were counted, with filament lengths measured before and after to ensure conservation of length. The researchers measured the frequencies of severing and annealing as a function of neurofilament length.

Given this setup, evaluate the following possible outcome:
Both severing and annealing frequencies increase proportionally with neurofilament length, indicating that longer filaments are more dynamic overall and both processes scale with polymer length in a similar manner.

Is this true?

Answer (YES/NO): NO